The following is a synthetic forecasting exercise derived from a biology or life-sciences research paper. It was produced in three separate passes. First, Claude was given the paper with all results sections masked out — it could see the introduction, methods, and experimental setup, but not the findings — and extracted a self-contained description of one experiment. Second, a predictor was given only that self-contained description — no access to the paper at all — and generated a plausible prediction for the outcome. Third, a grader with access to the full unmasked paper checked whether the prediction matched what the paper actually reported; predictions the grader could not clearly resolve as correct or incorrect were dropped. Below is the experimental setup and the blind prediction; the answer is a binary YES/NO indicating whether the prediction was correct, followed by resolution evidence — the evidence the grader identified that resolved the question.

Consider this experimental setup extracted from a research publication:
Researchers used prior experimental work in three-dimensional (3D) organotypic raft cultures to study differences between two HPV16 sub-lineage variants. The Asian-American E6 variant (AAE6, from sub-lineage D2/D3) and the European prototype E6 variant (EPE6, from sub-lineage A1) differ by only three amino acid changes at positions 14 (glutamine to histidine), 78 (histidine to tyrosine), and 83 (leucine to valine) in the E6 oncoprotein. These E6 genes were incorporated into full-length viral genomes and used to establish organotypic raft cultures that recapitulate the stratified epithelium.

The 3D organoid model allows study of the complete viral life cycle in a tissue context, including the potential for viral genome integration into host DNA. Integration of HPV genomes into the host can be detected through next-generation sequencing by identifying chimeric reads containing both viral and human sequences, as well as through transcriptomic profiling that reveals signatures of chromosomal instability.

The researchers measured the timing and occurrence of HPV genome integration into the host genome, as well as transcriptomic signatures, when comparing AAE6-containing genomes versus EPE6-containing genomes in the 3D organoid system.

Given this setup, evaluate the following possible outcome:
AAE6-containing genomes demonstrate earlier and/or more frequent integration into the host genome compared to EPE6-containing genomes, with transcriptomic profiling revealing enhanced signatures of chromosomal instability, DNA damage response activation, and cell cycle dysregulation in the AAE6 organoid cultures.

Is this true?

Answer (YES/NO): YES